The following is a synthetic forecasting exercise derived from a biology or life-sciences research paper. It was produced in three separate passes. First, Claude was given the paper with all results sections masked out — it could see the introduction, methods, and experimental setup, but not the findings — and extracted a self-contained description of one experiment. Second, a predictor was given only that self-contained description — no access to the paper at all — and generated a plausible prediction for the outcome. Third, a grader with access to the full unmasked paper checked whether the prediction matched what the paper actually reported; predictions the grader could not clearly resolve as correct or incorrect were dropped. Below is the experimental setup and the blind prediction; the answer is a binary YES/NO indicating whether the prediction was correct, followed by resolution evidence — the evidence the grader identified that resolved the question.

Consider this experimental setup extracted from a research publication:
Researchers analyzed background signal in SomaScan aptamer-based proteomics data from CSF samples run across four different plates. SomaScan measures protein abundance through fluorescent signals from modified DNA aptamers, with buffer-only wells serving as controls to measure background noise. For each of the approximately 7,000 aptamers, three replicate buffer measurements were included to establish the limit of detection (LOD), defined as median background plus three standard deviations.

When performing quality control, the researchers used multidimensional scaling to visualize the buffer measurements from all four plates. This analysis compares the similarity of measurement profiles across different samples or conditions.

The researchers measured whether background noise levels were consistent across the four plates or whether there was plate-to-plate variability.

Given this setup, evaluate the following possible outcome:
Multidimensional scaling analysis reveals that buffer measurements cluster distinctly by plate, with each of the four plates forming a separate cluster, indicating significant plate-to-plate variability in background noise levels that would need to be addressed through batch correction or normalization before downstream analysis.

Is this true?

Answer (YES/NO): NO